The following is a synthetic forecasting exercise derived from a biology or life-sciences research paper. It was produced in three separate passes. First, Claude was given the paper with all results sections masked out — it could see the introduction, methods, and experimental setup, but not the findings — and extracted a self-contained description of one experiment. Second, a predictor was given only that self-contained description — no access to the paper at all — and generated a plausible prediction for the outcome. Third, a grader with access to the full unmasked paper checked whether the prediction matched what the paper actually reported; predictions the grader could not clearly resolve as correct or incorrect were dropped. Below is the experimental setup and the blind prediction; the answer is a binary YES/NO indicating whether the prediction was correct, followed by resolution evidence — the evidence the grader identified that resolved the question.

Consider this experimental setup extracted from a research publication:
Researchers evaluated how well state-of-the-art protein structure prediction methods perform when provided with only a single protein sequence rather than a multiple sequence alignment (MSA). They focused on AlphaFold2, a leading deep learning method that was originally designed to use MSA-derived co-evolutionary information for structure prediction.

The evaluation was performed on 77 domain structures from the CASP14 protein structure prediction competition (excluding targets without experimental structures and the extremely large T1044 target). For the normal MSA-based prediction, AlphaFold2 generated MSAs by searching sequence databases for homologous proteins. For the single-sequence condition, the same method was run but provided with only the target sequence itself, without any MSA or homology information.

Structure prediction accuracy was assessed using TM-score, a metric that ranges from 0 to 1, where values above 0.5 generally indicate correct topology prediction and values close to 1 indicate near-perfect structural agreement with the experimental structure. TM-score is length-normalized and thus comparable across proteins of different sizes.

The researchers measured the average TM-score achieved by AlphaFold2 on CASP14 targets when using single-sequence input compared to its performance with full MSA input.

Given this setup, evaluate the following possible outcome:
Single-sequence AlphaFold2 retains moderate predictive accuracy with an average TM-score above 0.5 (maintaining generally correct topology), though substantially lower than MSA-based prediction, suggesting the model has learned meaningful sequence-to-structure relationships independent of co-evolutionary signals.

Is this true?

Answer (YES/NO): NO